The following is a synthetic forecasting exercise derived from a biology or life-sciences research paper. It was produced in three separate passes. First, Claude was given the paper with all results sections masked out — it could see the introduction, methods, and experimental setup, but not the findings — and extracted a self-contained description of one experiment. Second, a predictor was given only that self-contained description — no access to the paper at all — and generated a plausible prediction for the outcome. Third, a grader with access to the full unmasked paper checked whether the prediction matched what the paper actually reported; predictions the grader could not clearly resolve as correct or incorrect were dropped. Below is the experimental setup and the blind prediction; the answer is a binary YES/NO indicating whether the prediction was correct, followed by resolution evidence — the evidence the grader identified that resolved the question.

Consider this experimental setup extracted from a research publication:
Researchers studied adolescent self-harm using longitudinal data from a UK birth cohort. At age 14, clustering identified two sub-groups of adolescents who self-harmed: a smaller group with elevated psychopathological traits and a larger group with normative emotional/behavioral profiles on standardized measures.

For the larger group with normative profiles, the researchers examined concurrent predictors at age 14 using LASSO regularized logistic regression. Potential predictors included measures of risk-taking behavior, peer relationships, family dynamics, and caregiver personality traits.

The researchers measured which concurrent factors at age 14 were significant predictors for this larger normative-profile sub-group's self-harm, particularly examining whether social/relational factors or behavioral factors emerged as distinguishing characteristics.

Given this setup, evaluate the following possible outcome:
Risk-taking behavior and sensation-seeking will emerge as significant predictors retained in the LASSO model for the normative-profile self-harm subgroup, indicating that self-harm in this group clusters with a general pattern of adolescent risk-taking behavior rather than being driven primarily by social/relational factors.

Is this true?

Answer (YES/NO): NO